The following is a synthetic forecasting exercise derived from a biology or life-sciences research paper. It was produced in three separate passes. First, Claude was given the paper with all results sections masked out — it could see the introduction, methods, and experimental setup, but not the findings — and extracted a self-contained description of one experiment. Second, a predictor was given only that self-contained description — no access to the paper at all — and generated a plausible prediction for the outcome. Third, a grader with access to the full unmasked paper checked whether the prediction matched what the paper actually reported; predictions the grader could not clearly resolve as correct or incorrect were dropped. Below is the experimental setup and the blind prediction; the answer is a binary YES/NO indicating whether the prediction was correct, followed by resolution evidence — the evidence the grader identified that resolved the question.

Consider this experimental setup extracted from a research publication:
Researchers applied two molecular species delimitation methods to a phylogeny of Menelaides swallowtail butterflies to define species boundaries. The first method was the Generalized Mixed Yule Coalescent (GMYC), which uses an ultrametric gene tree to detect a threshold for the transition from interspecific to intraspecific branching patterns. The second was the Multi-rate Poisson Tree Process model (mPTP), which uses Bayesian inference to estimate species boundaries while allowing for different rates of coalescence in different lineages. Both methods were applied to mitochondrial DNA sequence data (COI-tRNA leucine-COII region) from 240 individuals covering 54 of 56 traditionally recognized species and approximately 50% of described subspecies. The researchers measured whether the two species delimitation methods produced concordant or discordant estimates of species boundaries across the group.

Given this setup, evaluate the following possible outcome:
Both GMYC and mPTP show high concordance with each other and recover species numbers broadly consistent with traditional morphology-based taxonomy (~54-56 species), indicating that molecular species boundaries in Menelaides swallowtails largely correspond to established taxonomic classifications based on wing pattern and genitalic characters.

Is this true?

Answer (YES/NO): NO